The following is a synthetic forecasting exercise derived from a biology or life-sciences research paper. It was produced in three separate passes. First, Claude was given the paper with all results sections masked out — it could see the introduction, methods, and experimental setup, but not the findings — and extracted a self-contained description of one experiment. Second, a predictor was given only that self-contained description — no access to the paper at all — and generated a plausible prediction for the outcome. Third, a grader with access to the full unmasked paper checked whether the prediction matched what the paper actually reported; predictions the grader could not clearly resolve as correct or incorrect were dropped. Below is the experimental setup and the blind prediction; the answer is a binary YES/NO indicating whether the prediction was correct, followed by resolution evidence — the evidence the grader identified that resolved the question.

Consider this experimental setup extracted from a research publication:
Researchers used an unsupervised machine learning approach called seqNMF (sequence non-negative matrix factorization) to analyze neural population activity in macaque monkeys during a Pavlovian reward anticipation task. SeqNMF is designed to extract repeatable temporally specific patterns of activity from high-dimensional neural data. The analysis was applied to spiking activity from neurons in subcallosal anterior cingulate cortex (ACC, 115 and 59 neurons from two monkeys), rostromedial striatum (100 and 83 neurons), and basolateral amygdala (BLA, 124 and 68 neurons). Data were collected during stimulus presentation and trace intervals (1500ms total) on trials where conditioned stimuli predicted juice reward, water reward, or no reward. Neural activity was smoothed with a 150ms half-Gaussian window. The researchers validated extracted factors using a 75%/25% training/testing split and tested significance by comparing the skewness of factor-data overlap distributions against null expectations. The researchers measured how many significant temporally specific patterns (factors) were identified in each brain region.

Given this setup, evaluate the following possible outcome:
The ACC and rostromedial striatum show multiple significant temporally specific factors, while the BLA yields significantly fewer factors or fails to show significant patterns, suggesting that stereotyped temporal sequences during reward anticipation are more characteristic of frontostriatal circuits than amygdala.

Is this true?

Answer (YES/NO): NO